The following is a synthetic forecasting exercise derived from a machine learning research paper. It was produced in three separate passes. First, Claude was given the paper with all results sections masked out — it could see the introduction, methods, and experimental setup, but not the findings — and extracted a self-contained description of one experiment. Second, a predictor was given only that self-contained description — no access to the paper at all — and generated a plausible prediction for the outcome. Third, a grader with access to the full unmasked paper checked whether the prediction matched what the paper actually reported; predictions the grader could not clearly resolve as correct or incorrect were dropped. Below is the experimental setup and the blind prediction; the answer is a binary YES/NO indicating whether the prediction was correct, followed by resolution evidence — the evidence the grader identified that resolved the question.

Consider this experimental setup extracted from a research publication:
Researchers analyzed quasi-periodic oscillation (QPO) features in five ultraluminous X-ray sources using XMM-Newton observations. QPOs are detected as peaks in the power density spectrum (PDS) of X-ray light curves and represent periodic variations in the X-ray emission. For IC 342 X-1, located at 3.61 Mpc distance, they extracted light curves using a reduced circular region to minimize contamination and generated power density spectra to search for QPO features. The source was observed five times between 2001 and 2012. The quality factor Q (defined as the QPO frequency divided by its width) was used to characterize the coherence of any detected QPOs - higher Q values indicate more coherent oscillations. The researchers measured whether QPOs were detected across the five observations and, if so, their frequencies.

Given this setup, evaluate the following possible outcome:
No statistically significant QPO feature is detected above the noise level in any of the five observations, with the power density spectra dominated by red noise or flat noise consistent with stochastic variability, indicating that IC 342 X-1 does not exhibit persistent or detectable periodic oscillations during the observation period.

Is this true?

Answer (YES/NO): NO